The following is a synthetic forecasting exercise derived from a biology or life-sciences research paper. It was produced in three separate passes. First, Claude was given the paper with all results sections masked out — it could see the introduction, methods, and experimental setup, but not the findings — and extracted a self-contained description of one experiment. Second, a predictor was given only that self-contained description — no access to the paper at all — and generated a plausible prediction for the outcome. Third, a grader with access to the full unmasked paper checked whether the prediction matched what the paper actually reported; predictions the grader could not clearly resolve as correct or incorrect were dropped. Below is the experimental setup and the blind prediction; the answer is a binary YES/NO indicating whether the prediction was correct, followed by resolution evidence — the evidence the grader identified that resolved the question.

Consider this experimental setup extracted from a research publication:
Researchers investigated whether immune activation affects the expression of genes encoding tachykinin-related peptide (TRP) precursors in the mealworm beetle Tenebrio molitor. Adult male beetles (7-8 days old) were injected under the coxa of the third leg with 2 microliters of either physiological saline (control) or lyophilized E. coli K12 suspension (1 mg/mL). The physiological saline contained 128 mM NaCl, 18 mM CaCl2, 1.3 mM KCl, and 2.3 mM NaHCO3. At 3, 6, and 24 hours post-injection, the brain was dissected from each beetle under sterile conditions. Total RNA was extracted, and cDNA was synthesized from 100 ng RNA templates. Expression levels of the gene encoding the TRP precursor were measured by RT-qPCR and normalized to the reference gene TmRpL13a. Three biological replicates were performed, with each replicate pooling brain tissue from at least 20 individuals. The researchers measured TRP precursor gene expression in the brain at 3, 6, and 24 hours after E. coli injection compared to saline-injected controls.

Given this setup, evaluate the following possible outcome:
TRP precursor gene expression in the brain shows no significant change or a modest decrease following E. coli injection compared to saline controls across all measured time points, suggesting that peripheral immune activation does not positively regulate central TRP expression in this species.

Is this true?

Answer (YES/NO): YES